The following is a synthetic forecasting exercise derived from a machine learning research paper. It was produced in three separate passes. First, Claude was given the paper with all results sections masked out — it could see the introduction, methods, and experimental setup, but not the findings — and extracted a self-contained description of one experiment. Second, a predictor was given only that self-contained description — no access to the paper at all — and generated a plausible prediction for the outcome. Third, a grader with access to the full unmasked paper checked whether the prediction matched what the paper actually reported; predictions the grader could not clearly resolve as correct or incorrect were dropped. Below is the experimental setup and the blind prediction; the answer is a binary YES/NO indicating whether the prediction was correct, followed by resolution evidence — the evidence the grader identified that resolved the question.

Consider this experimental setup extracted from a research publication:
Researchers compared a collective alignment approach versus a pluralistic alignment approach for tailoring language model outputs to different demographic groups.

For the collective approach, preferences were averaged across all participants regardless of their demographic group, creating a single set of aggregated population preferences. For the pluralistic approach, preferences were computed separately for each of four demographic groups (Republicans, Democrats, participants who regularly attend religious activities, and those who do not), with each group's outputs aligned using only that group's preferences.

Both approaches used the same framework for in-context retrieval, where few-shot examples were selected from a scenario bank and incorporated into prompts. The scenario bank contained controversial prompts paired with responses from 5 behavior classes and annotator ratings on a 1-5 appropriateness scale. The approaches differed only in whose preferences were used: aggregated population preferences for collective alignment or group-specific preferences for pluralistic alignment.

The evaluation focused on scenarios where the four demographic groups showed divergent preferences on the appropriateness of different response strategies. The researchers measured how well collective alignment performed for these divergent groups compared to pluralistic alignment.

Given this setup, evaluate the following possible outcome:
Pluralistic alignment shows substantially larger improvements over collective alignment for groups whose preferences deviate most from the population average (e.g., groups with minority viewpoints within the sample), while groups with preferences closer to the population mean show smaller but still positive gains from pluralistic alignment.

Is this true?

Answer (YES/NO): NO